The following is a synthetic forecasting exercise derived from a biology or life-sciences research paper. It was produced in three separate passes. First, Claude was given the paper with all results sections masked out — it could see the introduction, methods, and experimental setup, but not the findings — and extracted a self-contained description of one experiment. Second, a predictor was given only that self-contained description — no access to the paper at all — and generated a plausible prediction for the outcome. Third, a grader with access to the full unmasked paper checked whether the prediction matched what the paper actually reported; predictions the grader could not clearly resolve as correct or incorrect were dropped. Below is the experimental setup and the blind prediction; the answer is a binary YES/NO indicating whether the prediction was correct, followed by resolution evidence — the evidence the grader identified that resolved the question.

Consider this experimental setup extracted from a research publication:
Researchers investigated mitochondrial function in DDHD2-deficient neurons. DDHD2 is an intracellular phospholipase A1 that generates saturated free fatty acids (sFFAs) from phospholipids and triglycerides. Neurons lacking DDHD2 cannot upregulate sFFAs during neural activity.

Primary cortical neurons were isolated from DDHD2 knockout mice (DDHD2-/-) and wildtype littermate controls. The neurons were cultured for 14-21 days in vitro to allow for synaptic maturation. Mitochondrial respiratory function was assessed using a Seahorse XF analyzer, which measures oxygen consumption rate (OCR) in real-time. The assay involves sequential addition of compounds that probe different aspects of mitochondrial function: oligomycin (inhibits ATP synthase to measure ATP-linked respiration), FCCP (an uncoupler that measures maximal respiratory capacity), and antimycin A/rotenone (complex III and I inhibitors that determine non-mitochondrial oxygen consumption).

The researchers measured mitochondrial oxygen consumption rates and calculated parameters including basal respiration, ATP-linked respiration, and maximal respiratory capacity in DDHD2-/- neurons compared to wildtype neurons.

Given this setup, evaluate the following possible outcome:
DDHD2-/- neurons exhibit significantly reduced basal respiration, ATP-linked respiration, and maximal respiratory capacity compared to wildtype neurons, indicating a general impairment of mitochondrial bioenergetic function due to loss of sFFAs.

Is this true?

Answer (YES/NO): YES